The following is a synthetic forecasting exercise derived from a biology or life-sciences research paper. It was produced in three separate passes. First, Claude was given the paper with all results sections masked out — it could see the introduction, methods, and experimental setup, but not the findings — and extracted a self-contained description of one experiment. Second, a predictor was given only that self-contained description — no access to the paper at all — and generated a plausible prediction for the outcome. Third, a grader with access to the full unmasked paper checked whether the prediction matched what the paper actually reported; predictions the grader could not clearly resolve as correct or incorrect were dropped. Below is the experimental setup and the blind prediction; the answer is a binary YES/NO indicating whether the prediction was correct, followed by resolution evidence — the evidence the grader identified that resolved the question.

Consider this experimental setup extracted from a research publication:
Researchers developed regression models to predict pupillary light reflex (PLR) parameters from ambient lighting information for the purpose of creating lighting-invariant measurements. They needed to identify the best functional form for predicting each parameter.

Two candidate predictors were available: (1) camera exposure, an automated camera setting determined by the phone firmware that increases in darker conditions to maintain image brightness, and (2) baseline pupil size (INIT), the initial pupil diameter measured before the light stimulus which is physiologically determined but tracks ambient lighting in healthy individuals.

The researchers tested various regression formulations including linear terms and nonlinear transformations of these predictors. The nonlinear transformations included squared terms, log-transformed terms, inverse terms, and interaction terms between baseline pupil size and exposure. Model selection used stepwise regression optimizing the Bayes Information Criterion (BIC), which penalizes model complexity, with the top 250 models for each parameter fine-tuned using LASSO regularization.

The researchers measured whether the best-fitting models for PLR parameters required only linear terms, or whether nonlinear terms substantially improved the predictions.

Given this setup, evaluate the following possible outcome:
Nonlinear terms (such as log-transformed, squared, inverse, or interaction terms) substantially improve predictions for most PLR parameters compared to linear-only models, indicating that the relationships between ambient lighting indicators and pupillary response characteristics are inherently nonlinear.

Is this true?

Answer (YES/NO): YES